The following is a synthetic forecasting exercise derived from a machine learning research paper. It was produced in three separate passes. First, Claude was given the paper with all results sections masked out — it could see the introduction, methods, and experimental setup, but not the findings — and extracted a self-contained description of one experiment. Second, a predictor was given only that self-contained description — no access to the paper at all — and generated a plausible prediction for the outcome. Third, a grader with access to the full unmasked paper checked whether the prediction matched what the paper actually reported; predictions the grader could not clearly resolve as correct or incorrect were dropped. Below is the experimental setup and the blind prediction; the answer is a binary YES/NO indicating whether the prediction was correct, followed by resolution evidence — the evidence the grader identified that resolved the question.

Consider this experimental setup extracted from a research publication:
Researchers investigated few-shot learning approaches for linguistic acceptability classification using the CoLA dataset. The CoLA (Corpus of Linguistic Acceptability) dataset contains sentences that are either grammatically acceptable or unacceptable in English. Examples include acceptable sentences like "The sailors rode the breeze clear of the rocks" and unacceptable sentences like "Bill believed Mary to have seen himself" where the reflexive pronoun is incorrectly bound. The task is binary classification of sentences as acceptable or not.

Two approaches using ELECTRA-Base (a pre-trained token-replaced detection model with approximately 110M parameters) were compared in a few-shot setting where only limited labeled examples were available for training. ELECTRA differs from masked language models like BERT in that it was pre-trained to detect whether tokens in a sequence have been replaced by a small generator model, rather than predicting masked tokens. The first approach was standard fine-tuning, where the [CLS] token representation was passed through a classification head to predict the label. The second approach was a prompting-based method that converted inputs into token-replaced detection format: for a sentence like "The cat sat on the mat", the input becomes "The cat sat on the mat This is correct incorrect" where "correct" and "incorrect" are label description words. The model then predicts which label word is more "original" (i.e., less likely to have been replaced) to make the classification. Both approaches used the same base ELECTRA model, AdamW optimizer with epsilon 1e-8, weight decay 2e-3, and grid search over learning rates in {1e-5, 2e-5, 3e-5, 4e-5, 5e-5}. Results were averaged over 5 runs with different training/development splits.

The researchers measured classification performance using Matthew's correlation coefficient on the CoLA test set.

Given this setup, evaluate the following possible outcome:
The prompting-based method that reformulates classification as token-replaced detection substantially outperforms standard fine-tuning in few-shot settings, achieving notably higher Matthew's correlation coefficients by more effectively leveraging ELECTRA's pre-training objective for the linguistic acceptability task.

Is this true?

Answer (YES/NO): NO